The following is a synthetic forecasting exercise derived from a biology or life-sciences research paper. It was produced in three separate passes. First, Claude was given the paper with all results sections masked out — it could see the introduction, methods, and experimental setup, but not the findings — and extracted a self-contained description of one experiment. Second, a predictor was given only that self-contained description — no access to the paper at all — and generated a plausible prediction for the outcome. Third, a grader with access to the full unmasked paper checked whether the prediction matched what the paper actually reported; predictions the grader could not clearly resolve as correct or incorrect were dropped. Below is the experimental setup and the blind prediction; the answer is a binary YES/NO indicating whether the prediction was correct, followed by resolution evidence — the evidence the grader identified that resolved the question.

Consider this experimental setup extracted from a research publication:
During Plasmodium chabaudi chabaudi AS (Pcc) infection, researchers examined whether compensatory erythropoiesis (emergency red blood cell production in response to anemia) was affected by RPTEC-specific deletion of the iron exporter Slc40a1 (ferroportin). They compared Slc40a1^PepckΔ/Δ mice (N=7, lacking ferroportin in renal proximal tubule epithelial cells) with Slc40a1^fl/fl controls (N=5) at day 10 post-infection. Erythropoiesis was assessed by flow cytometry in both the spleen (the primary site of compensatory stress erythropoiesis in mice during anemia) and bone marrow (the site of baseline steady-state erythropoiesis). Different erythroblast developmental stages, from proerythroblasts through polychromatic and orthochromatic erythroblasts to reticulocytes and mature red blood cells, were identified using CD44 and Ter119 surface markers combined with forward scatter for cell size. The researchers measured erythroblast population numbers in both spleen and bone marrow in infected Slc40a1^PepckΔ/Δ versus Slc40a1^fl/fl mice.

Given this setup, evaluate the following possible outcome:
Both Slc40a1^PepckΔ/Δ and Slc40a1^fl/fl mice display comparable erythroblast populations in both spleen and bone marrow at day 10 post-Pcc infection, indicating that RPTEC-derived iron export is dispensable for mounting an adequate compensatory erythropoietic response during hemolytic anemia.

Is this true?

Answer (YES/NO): NO